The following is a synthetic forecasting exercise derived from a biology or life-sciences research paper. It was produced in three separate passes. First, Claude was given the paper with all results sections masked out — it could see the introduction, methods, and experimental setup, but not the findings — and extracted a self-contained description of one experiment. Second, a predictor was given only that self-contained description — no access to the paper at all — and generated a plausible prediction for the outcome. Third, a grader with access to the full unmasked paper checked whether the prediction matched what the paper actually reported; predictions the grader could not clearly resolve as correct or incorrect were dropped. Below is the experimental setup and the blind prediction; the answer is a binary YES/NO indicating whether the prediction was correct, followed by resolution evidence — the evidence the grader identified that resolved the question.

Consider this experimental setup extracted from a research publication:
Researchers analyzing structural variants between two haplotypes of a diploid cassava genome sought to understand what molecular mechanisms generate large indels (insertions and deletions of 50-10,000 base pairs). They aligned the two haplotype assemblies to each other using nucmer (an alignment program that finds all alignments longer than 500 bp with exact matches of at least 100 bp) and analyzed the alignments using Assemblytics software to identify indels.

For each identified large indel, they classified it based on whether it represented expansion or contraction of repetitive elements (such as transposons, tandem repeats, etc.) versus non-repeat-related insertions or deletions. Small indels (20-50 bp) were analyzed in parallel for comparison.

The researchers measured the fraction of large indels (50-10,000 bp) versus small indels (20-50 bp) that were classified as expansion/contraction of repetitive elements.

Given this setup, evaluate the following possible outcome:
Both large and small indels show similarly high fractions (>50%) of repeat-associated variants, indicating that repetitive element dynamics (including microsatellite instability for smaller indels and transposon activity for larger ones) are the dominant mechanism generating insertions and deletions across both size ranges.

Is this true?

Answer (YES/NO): NO